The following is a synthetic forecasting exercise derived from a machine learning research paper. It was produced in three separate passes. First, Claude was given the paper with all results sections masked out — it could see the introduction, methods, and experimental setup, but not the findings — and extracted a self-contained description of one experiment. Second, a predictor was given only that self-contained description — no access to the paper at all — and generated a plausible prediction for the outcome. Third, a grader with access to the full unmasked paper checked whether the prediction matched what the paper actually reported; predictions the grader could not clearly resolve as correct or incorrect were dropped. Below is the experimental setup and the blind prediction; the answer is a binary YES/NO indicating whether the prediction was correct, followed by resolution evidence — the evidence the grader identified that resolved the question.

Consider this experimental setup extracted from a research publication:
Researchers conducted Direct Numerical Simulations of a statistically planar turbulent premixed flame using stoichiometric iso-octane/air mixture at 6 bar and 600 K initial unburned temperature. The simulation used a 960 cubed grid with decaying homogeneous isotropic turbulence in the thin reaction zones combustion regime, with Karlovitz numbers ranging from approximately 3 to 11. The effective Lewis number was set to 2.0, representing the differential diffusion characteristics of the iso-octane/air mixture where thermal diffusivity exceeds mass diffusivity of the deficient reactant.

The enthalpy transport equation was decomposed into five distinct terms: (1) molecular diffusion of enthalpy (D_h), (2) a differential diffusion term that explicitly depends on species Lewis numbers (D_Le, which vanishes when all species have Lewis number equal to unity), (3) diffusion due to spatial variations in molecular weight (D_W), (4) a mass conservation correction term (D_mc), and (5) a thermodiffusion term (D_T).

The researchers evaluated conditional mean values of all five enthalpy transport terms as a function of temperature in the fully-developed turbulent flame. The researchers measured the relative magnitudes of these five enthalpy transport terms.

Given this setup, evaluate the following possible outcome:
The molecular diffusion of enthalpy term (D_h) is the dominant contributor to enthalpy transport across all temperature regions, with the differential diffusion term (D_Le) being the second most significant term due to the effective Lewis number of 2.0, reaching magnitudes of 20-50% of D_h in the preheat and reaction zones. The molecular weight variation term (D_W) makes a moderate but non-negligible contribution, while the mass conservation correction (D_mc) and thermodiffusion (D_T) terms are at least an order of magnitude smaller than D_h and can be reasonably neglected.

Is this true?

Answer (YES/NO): NO